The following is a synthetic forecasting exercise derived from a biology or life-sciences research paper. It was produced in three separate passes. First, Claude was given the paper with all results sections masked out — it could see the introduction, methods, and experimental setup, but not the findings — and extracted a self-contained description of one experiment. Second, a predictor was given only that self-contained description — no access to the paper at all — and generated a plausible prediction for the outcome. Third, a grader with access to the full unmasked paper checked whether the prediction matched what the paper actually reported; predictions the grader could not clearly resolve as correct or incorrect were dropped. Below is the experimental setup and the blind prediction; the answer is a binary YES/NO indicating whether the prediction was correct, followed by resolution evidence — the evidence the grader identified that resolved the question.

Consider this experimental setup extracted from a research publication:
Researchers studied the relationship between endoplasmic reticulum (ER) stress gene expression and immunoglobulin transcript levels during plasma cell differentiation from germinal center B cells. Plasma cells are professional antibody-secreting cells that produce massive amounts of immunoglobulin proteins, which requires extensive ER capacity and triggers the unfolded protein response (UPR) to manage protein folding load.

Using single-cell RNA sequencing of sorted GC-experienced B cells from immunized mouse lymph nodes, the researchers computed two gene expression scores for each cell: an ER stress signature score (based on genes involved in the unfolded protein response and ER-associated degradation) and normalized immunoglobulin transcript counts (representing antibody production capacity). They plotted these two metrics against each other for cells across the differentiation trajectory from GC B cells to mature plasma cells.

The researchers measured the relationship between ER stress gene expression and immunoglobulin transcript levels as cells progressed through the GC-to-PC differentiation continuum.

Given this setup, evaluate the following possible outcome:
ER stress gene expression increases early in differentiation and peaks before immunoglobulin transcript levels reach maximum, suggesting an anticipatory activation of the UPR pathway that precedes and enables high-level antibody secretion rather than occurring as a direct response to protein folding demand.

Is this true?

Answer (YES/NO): NO